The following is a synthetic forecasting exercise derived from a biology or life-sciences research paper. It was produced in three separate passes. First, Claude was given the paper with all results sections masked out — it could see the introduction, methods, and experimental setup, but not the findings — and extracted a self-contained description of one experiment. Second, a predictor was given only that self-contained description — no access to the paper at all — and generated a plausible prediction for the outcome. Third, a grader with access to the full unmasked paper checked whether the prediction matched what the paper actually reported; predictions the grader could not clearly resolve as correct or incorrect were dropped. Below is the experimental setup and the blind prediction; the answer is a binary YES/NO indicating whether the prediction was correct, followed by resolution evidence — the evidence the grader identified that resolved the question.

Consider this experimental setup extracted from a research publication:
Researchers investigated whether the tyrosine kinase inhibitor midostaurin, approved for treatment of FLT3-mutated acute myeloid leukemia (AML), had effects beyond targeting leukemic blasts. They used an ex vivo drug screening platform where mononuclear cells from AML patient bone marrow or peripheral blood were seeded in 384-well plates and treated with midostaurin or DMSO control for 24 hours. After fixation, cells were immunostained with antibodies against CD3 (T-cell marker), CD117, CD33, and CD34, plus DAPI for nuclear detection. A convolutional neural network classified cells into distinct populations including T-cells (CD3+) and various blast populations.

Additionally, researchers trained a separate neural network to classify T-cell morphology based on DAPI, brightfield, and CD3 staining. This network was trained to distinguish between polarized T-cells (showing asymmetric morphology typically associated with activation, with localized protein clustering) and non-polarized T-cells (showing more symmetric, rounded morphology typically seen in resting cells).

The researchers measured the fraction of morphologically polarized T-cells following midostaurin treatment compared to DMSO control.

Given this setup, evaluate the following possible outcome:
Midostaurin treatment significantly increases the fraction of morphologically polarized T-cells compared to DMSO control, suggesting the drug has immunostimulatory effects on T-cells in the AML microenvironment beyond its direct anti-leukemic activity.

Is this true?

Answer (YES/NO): YES